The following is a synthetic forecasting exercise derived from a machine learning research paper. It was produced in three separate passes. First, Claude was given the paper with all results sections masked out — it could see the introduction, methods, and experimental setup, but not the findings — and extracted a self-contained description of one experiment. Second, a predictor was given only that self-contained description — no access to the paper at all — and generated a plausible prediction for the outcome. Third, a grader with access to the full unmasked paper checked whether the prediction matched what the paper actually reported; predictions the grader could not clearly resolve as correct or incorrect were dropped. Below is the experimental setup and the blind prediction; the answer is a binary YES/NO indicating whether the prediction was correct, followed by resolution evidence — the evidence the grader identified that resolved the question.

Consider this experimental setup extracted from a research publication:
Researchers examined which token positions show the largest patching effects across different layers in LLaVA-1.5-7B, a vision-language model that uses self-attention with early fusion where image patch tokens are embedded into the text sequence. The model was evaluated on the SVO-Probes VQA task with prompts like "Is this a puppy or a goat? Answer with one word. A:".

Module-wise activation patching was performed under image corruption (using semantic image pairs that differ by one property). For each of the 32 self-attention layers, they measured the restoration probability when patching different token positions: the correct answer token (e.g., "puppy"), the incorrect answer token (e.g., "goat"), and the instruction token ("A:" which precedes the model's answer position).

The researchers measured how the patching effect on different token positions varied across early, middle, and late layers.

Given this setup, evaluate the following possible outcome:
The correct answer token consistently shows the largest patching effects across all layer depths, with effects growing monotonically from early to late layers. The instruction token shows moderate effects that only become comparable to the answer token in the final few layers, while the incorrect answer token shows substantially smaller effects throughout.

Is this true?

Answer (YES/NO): NO